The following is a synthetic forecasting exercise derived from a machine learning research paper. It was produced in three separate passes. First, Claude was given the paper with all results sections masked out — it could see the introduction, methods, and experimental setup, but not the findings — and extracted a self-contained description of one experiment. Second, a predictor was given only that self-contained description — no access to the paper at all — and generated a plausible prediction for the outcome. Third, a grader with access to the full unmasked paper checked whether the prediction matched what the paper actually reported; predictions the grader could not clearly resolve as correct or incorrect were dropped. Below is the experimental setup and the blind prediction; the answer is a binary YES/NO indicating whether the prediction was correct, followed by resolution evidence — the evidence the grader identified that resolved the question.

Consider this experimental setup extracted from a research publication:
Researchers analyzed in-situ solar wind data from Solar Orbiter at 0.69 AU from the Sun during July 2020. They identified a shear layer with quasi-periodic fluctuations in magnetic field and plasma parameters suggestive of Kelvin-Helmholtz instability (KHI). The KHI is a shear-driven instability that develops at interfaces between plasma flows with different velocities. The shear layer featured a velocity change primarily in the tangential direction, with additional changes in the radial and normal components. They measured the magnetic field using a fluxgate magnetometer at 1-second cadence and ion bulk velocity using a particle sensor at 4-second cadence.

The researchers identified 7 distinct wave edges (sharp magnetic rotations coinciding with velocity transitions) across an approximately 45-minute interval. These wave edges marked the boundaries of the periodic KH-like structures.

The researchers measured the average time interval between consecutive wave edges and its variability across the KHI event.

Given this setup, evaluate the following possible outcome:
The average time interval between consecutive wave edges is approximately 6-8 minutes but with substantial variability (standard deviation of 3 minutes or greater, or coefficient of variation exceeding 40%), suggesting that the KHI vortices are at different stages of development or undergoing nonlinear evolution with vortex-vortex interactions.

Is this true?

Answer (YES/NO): NO